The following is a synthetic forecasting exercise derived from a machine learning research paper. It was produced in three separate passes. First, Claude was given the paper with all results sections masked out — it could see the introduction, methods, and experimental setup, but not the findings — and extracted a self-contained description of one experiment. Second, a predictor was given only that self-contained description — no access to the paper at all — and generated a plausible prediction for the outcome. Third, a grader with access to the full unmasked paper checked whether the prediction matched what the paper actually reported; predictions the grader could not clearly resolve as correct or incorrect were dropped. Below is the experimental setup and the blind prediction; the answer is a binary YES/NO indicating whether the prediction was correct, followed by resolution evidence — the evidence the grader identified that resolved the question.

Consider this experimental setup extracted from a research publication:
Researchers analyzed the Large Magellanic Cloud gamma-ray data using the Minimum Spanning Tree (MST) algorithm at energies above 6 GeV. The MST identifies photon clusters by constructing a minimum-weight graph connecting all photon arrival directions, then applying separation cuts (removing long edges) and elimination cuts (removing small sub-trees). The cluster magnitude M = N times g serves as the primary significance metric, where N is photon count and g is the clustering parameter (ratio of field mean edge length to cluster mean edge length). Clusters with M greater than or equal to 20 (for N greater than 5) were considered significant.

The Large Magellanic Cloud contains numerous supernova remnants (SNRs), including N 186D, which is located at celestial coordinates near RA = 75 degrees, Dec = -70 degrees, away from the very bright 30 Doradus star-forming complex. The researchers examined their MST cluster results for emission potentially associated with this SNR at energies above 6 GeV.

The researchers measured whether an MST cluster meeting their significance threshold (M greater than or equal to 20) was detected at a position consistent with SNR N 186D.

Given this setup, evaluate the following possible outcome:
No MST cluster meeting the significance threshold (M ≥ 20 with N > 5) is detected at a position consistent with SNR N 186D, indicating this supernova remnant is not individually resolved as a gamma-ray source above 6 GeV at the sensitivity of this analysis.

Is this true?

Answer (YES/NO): NO